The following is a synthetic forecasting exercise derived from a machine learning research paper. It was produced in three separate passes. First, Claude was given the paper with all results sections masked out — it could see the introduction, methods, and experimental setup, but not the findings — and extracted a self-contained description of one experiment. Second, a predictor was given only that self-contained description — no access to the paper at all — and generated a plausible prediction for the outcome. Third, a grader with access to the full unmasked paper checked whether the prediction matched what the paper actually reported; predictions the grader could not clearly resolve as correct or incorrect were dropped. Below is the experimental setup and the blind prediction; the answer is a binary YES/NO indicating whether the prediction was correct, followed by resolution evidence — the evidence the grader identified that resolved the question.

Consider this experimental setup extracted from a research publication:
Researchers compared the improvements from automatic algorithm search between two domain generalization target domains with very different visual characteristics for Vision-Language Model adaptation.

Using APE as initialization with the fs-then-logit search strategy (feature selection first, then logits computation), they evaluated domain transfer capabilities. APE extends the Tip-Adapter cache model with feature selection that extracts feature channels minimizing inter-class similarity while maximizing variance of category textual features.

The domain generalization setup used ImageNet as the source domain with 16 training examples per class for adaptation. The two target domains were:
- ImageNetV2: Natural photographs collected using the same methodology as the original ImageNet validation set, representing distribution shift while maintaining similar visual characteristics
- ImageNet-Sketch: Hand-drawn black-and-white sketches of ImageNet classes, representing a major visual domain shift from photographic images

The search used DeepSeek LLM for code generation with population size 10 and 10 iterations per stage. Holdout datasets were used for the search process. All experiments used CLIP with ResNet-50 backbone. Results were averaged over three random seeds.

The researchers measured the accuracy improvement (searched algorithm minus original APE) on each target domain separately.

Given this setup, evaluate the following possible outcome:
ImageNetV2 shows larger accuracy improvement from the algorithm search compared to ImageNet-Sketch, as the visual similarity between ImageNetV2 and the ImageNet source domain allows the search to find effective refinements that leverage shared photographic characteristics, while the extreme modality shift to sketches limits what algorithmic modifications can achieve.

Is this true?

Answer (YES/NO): YES